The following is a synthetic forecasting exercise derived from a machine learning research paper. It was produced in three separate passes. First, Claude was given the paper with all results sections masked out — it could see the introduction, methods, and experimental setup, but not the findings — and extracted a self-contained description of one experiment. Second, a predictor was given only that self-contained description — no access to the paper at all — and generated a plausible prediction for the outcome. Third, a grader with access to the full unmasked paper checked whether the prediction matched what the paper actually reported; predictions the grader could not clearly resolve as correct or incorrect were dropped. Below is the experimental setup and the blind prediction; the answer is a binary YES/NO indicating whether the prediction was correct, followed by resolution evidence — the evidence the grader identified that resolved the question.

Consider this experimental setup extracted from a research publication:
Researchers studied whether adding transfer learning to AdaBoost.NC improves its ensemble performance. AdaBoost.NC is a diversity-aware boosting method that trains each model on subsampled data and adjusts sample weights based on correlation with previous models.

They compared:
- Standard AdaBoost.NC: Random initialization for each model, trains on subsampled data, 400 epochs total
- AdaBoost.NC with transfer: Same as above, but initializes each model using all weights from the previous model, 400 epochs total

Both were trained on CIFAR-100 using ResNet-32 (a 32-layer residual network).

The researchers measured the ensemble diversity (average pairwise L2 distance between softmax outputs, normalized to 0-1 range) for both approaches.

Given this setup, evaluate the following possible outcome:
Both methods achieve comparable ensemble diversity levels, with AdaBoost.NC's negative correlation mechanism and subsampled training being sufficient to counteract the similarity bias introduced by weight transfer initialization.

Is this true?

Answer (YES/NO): NO